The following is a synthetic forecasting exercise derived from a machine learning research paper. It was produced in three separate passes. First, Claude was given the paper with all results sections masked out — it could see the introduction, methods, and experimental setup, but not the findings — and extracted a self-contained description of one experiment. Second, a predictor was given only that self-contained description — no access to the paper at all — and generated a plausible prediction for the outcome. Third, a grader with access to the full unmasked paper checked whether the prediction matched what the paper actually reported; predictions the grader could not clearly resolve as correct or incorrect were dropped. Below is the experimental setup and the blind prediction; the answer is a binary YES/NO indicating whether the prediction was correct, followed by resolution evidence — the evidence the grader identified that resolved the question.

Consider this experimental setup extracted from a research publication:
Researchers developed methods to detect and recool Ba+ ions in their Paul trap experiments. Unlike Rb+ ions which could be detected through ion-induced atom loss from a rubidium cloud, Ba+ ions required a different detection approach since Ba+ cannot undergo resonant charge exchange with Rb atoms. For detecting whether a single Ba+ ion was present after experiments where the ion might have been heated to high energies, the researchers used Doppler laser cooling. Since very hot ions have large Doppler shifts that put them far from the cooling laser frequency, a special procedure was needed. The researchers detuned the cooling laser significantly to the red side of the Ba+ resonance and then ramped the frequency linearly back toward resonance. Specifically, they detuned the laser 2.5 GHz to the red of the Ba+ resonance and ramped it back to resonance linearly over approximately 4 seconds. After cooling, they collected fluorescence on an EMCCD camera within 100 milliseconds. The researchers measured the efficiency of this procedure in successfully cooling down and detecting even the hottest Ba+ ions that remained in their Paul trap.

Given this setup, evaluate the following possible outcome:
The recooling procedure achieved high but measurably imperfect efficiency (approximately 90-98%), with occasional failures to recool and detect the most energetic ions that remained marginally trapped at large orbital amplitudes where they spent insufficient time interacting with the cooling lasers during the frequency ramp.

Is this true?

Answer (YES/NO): NO